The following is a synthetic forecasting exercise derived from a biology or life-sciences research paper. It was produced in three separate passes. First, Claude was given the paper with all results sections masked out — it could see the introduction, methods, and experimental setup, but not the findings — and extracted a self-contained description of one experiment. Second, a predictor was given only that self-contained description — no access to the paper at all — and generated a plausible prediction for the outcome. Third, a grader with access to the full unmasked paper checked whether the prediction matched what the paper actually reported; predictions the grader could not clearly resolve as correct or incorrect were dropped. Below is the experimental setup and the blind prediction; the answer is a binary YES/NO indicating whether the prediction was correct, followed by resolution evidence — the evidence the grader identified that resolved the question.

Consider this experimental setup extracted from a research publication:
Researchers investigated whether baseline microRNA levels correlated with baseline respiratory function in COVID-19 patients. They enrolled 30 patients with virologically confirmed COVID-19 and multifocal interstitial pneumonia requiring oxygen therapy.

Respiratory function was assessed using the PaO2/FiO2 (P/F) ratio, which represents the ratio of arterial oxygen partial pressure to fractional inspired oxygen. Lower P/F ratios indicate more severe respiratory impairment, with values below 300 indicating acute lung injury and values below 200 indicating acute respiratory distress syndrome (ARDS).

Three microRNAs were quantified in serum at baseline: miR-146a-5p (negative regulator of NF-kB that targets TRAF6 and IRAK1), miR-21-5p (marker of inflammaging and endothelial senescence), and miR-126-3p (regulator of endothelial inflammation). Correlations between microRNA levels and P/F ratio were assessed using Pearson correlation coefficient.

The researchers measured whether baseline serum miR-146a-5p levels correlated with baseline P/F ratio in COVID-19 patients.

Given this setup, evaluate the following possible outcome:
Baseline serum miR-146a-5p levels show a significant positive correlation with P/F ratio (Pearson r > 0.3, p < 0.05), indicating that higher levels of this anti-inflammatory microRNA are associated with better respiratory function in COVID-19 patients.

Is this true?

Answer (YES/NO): NO